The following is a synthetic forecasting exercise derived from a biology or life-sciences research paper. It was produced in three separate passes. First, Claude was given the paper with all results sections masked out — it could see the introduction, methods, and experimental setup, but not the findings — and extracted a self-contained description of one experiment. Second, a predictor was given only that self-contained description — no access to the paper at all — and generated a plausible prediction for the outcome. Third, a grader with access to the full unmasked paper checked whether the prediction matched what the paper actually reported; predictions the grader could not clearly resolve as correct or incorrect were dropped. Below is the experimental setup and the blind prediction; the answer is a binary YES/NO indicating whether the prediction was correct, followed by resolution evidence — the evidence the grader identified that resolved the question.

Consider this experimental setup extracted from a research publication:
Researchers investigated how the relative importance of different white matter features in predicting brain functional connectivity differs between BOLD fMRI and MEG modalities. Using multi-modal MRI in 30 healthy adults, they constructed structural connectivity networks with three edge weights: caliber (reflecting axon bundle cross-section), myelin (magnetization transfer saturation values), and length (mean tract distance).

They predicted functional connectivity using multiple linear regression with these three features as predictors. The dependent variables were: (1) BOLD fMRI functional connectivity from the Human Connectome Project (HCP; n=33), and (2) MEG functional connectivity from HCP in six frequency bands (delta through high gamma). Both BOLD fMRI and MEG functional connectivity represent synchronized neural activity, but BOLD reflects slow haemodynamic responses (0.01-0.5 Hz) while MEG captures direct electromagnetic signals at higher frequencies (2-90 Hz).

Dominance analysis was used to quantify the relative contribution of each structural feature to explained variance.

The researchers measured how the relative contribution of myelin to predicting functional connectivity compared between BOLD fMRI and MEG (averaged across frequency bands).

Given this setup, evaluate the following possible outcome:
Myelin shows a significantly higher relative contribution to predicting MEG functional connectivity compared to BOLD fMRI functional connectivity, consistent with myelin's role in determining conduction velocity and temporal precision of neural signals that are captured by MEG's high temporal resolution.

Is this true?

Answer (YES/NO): NO